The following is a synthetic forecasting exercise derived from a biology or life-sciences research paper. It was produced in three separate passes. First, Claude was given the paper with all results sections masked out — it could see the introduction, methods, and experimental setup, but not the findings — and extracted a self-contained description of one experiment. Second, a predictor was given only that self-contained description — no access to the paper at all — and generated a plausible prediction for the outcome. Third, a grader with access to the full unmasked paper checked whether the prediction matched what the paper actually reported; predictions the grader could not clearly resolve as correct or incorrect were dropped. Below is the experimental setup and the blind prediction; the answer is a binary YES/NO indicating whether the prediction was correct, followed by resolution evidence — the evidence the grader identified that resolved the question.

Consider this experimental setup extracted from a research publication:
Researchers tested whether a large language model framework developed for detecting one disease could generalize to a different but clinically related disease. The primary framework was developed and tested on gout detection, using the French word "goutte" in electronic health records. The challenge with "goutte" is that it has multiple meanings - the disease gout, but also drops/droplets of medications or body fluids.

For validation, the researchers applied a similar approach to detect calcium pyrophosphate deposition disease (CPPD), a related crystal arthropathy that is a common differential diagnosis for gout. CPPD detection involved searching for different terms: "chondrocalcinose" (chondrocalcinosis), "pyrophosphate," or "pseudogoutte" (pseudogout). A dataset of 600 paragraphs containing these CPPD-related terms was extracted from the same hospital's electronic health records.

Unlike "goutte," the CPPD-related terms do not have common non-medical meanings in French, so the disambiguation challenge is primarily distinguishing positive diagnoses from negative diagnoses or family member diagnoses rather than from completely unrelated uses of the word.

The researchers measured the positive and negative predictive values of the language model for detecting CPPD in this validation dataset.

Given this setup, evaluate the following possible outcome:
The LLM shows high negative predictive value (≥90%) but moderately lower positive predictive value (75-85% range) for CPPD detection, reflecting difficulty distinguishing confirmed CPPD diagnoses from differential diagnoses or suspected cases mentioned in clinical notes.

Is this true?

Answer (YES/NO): NO